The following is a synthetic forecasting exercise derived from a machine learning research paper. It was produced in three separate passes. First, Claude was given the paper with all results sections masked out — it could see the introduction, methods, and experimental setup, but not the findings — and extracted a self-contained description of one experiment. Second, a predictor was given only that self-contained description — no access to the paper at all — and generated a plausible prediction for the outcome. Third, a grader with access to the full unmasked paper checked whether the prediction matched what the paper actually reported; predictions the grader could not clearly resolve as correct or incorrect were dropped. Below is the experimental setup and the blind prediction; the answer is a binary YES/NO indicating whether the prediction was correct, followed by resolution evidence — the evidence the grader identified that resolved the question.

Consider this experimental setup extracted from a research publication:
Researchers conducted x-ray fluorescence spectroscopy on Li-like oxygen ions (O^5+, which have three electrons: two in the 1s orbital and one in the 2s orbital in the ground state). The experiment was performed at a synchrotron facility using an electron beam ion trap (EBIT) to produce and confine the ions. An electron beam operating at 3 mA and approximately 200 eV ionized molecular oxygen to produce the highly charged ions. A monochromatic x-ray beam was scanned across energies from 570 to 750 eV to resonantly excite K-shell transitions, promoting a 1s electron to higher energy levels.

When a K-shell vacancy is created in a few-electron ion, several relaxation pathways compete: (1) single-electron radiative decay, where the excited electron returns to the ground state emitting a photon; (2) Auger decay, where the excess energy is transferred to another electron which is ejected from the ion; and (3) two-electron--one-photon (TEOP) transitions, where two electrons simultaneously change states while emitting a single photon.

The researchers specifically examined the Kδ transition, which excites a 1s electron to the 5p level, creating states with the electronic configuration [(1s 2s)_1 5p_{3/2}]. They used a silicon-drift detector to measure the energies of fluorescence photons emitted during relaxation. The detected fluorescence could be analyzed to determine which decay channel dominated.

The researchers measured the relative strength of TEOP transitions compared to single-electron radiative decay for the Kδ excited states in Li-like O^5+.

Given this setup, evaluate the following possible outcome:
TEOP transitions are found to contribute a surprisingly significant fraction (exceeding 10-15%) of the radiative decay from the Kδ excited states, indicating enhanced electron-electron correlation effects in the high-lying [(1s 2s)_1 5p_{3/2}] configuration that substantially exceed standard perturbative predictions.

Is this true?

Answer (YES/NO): YES